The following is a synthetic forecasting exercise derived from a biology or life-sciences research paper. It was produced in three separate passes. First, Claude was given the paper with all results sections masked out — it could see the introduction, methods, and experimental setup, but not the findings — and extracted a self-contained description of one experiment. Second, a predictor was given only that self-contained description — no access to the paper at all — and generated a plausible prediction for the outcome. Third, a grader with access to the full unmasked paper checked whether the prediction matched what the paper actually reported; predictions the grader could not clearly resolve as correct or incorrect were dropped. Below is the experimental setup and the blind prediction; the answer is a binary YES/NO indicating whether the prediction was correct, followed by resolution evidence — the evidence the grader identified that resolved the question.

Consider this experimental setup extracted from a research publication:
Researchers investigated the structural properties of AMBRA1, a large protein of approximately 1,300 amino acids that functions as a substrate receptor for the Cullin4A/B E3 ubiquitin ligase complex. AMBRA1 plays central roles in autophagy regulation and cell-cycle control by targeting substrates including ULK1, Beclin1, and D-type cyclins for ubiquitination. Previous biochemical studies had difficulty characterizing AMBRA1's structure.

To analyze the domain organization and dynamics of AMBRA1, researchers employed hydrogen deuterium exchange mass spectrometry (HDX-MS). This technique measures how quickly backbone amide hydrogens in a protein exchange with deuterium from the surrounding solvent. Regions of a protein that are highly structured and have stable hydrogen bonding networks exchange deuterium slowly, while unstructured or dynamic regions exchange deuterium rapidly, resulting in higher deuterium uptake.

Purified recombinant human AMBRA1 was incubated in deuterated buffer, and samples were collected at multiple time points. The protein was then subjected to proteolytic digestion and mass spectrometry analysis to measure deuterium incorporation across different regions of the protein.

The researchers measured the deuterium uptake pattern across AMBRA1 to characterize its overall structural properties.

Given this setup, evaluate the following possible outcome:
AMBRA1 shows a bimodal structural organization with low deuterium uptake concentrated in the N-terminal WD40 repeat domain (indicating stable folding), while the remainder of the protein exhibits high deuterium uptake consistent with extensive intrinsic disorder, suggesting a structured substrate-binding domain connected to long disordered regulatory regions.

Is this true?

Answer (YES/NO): NO